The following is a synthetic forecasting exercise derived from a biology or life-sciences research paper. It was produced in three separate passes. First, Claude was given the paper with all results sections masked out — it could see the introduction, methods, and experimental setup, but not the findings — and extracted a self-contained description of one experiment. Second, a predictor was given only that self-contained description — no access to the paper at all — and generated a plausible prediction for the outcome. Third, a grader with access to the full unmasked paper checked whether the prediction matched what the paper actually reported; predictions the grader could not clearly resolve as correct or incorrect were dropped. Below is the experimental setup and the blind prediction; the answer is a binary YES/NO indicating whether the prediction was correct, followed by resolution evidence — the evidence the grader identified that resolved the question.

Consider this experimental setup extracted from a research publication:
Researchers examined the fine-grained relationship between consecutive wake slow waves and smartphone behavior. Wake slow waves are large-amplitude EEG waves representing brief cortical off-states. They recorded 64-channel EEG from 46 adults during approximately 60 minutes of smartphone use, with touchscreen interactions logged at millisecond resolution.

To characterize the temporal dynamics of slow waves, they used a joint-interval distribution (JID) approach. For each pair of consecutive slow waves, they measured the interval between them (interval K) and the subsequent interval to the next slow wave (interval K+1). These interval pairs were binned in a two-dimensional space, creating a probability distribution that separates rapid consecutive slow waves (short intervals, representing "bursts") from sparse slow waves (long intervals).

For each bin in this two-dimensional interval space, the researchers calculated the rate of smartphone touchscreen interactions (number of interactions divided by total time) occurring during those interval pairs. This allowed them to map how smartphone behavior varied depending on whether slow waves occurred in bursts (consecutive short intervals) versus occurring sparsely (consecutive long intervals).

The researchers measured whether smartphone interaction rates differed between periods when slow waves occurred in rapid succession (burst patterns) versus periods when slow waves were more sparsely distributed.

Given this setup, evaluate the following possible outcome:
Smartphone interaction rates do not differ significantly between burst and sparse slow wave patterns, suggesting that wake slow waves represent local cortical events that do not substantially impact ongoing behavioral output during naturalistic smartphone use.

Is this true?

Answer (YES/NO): NO